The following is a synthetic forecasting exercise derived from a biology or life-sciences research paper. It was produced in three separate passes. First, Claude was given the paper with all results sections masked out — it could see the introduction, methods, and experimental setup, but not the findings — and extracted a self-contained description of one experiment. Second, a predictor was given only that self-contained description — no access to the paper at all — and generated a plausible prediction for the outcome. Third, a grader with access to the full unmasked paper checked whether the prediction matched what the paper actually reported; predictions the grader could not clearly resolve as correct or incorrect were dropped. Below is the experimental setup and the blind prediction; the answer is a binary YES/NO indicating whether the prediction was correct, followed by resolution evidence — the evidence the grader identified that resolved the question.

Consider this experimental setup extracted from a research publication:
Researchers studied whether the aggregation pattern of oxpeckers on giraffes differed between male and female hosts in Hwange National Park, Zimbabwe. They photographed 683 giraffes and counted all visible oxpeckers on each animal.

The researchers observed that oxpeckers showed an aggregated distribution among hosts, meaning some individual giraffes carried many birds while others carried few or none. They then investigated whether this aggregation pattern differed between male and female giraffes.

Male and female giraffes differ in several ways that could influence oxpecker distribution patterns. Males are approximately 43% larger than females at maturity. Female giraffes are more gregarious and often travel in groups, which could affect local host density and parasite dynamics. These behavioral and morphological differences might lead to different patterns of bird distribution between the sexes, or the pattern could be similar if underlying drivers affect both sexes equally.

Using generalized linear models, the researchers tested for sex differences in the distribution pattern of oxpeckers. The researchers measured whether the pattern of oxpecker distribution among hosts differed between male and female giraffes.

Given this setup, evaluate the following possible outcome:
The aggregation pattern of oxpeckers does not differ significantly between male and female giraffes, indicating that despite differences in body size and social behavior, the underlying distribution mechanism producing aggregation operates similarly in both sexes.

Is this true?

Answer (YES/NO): NO